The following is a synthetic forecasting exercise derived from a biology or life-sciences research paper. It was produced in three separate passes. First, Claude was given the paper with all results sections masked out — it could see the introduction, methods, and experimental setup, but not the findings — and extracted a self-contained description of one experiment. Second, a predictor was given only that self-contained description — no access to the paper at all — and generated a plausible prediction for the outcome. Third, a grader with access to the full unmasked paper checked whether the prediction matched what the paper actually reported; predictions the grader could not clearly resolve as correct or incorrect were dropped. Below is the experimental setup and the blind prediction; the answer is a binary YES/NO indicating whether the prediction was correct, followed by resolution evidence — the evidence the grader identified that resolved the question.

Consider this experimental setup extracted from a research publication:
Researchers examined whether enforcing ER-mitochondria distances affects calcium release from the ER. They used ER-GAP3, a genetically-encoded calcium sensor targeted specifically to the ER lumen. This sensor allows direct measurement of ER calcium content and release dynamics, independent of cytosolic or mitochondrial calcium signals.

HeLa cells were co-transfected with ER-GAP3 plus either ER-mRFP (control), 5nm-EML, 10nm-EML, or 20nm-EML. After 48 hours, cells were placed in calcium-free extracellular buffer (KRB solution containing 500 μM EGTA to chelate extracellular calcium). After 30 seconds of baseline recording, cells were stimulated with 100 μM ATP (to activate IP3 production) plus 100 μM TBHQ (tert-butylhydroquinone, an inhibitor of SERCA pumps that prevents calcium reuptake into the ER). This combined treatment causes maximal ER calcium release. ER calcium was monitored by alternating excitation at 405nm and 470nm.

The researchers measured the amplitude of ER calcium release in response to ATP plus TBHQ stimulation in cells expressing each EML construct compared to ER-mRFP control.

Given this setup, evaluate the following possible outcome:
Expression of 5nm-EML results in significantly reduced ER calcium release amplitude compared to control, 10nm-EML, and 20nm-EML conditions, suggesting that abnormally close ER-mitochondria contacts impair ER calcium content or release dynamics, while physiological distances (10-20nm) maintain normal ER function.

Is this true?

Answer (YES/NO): NO